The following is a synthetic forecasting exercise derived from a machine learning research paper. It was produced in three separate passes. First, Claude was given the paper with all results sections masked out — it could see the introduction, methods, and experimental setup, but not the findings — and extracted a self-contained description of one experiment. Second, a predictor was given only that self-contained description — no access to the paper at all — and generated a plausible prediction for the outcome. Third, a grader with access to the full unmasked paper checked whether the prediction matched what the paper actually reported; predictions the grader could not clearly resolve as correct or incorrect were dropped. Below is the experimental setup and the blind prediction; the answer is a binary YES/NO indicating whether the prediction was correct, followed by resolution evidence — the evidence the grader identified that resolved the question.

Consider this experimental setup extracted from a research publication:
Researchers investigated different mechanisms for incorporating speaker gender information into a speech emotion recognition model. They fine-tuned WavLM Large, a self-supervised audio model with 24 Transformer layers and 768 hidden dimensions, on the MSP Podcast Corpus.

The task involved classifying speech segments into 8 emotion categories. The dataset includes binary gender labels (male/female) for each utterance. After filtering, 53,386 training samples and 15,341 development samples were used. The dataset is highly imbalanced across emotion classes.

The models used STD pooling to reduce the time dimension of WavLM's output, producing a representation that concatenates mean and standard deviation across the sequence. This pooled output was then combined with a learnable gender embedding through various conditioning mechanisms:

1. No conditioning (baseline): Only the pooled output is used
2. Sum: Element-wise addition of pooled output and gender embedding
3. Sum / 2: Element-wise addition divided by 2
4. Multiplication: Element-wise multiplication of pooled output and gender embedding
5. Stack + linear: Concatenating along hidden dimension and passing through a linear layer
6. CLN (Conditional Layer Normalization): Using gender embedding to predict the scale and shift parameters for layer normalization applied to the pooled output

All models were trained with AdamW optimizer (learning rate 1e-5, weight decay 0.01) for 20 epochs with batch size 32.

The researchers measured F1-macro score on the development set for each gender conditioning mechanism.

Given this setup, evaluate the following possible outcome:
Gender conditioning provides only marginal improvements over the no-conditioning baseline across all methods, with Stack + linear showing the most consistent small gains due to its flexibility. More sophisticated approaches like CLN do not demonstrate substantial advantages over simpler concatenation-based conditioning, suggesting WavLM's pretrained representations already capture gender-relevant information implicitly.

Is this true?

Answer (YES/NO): NO